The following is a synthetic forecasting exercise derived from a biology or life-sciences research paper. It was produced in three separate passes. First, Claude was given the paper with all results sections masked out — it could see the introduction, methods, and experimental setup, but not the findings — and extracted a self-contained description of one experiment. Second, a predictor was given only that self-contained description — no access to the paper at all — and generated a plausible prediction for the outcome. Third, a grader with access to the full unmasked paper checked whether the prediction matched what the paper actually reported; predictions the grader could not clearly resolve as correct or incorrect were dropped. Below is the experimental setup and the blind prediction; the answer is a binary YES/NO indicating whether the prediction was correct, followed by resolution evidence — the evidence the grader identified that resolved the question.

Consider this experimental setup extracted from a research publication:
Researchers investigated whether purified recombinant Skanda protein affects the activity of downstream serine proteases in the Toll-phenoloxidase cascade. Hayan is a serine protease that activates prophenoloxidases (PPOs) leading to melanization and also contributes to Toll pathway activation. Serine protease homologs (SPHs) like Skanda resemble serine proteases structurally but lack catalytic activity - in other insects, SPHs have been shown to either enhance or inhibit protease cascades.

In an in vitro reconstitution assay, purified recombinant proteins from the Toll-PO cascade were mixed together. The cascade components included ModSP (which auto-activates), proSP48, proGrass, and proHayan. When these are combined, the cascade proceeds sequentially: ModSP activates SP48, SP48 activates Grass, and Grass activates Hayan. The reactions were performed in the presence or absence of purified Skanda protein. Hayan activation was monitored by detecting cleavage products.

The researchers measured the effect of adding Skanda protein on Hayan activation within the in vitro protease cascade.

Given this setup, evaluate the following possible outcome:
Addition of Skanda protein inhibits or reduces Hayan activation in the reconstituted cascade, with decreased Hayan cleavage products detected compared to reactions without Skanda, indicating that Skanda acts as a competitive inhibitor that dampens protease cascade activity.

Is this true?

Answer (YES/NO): YES